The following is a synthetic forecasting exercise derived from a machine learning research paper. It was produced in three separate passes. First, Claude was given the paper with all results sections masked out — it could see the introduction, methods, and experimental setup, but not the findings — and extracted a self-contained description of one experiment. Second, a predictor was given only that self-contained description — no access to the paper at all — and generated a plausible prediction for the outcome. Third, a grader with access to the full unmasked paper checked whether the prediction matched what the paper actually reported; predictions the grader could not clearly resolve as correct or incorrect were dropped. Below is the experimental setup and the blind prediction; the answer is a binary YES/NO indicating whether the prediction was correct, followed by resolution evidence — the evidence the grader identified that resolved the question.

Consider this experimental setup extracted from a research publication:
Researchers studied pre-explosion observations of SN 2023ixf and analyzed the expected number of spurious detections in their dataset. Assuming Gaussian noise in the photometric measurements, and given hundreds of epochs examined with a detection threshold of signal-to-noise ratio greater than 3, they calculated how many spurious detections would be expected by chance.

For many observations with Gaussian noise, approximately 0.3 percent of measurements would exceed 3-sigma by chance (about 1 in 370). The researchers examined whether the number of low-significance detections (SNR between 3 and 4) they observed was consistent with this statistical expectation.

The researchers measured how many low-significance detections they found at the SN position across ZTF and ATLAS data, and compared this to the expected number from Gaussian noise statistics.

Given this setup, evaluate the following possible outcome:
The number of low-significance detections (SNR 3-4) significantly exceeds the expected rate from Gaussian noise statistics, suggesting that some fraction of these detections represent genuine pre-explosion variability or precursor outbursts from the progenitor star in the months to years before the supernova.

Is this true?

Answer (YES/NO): NO